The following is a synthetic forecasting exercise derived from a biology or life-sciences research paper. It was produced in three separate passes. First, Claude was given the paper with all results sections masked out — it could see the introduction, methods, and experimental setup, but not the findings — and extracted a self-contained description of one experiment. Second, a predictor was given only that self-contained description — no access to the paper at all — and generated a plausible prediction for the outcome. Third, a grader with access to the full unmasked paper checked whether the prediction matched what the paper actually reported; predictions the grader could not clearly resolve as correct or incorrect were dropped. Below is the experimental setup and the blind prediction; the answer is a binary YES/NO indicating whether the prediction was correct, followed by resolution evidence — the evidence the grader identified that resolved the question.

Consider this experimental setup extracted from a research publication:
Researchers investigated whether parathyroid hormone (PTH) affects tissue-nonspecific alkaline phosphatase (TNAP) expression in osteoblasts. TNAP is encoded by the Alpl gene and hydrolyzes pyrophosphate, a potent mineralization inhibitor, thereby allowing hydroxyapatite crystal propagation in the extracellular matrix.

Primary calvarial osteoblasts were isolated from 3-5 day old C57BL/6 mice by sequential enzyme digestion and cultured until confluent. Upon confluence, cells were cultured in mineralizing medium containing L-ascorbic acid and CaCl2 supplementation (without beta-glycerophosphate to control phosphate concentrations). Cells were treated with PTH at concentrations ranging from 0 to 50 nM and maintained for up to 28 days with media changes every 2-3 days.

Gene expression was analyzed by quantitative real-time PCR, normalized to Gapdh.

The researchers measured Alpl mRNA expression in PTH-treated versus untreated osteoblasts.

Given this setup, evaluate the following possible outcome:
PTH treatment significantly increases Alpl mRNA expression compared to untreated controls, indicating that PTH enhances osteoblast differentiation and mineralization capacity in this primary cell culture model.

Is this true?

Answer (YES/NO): NO